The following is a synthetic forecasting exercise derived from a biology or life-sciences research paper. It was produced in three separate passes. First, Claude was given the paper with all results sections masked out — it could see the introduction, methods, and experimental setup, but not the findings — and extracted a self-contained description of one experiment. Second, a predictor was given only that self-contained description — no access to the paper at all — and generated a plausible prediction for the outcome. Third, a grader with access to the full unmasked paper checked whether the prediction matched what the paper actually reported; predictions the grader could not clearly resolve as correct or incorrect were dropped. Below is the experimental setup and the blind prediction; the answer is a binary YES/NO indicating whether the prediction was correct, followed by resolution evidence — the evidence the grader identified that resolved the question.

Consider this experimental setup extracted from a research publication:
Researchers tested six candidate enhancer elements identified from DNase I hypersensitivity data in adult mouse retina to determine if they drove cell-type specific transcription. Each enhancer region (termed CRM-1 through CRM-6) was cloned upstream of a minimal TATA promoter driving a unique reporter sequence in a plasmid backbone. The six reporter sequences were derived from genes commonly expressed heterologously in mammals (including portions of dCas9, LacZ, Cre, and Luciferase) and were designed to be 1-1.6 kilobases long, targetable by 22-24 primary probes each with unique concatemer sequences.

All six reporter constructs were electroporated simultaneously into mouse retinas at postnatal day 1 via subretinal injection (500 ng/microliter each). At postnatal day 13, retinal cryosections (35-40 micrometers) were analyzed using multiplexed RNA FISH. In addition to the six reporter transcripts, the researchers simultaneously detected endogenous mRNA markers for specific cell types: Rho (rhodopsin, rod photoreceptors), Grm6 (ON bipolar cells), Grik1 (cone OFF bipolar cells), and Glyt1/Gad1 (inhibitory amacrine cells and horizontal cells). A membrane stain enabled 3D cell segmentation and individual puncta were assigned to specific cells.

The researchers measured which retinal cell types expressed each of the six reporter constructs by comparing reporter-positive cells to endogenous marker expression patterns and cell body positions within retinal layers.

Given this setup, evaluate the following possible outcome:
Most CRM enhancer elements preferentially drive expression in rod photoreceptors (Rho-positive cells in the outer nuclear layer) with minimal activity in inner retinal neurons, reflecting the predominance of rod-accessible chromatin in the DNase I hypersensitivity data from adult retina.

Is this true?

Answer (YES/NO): NO